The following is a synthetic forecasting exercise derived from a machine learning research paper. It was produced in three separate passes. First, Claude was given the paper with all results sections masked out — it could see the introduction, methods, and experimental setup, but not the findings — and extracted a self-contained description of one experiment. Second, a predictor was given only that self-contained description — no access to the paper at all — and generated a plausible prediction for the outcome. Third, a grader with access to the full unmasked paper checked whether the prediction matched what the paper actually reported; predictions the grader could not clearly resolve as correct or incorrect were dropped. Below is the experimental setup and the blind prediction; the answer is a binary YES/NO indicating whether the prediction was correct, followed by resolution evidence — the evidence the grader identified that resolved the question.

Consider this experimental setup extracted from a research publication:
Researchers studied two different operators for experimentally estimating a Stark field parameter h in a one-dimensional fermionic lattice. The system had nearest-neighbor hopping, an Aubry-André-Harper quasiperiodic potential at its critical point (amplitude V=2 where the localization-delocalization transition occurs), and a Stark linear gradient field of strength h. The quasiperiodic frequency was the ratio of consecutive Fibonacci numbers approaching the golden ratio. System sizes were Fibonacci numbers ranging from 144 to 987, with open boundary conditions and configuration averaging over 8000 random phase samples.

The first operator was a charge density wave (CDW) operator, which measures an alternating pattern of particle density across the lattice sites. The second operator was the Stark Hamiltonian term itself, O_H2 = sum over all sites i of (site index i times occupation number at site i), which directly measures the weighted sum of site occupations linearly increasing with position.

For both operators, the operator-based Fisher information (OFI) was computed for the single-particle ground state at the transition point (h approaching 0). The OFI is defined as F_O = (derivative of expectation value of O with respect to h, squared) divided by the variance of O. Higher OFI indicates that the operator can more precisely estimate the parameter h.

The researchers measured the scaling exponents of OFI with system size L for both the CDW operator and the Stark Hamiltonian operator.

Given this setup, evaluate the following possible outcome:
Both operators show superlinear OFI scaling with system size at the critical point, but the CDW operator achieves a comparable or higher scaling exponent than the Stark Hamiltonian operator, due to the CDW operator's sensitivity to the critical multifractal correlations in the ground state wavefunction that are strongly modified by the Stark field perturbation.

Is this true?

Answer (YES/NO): NO